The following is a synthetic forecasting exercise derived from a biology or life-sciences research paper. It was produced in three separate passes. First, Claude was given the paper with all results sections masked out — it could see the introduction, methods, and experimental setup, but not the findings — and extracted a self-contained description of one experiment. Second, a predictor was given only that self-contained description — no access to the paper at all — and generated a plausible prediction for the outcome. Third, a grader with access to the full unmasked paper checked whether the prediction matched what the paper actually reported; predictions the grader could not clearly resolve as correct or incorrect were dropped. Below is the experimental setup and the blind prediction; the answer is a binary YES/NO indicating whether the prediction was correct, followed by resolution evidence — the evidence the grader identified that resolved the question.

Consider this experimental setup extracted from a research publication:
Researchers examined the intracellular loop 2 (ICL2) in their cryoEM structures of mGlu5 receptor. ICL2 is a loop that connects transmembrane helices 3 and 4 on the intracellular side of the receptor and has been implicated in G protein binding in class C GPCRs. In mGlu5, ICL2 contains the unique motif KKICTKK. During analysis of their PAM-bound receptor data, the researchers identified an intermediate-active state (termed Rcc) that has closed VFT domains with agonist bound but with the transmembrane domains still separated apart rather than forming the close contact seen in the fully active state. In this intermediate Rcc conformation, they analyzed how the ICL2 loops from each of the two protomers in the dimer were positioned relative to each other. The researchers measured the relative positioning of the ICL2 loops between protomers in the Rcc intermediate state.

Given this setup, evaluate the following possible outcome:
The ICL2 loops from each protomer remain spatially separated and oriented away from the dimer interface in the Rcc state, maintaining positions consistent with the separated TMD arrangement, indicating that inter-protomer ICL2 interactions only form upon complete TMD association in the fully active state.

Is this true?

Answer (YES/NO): NO